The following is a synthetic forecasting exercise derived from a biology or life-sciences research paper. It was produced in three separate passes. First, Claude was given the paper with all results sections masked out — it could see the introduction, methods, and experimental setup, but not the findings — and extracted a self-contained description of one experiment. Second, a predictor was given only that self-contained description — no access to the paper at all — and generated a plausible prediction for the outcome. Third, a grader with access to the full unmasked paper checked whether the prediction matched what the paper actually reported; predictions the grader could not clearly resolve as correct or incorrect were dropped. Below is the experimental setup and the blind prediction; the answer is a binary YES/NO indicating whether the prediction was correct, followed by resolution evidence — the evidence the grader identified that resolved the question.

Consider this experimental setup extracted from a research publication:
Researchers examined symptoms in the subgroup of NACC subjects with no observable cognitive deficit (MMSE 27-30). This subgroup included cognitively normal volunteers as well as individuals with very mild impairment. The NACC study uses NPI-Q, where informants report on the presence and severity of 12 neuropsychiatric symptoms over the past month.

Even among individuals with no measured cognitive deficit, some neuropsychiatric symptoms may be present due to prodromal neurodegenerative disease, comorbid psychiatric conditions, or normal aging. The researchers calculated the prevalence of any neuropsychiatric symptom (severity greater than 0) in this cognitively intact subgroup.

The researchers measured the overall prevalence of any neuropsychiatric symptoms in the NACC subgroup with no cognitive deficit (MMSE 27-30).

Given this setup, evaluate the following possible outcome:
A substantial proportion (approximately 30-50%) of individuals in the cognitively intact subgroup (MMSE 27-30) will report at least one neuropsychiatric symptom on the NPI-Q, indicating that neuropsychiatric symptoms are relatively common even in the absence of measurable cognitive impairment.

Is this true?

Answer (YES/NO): YES